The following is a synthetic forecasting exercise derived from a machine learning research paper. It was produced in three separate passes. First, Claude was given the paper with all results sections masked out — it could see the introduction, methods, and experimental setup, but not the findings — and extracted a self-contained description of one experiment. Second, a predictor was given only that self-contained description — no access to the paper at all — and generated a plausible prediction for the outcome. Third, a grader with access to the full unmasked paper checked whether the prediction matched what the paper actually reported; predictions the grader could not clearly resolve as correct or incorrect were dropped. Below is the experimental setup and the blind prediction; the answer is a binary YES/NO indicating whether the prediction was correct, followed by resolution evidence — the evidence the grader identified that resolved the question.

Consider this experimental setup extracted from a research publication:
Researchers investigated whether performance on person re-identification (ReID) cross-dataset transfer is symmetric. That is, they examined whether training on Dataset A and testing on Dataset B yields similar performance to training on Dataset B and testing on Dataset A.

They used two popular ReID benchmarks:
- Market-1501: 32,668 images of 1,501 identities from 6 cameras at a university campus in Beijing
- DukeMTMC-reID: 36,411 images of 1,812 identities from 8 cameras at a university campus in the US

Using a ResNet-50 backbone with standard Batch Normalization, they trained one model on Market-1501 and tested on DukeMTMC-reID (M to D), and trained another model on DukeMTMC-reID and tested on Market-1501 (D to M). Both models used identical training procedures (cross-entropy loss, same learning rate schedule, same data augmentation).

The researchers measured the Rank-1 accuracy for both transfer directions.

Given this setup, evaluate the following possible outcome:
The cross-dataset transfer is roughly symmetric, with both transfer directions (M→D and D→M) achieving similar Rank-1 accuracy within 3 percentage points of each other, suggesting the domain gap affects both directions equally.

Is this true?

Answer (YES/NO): NO